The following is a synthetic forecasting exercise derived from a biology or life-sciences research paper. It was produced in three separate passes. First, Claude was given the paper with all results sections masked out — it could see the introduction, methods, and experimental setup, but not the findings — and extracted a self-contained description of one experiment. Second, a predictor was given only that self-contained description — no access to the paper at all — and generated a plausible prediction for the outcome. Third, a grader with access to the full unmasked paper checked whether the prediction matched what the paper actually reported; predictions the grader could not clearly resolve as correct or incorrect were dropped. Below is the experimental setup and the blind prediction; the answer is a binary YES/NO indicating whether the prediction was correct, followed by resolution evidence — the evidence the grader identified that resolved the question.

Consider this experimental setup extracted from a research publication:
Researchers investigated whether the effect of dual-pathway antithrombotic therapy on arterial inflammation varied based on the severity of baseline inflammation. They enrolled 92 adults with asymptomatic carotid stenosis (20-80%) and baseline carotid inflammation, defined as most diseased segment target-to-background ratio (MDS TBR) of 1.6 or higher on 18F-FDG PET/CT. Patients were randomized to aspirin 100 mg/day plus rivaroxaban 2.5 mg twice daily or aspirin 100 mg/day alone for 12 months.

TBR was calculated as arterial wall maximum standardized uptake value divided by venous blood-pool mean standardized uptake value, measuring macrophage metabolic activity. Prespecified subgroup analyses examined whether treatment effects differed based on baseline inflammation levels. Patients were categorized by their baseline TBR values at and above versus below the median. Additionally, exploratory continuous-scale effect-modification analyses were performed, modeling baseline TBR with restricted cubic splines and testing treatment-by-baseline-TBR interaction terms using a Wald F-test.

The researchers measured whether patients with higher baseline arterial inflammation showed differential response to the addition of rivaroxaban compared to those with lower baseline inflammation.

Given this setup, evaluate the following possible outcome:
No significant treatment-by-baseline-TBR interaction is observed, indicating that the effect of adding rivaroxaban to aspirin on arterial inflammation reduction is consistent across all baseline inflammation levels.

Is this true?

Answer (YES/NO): YES